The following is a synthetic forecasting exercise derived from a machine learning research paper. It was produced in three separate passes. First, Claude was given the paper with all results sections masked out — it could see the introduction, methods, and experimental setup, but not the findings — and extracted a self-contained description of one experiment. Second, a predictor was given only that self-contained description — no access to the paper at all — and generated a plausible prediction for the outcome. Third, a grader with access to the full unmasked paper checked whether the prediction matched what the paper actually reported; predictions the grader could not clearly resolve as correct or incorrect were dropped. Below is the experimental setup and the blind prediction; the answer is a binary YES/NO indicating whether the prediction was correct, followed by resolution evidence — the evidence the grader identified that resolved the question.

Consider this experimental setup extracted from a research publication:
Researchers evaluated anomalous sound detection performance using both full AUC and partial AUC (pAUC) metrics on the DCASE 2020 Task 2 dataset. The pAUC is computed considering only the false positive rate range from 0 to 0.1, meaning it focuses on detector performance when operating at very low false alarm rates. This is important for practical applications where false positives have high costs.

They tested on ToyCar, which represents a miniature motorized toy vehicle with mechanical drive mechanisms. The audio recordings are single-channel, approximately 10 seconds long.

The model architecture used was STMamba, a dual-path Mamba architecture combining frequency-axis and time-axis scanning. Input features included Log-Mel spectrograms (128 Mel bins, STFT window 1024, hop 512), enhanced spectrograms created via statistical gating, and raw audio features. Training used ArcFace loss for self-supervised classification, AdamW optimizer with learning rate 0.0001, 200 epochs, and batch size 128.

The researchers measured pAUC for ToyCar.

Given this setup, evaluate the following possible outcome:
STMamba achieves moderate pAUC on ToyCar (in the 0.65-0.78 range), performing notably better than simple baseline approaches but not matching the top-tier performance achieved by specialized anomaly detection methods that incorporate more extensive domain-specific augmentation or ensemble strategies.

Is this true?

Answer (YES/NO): NO